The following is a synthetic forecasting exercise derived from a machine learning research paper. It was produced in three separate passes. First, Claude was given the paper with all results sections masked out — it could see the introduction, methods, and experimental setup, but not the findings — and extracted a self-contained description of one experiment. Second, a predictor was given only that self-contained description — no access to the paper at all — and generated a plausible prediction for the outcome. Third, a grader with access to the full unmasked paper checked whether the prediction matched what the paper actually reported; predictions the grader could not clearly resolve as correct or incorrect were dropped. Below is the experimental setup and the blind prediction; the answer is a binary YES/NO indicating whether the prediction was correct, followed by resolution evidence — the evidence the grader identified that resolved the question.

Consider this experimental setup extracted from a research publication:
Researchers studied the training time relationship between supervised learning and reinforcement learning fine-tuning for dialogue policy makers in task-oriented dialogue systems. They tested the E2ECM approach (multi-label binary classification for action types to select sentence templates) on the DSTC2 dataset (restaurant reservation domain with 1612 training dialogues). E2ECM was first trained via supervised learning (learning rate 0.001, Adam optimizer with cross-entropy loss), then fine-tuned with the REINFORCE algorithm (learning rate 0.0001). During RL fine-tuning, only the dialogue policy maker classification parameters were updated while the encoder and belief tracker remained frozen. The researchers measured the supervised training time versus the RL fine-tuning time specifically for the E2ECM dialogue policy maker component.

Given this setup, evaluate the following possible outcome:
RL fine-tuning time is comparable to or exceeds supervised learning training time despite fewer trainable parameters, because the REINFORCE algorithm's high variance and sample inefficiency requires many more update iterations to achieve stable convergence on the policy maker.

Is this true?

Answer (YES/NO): YES